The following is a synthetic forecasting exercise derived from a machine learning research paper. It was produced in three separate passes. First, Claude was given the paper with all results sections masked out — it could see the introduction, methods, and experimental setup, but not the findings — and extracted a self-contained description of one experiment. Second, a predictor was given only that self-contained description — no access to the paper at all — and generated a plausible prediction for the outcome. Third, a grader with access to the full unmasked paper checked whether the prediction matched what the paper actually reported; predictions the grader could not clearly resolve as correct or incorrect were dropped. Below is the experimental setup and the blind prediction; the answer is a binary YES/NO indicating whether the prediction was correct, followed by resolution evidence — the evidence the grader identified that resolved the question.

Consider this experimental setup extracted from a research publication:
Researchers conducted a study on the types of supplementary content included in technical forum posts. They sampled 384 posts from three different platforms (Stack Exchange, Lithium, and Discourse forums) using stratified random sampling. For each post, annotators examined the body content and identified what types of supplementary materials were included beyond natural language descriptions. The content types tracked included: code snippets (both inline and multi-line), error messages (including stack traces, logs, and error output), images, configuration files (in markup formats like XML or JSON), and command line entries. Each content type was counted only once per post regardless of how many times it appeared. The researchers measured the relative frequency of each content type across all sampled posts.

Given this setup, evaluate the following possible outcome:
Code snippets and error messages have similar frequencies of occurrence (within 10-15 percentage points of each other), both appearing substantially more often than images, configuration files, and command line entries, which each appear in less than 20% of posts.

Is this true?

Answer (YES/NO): YES